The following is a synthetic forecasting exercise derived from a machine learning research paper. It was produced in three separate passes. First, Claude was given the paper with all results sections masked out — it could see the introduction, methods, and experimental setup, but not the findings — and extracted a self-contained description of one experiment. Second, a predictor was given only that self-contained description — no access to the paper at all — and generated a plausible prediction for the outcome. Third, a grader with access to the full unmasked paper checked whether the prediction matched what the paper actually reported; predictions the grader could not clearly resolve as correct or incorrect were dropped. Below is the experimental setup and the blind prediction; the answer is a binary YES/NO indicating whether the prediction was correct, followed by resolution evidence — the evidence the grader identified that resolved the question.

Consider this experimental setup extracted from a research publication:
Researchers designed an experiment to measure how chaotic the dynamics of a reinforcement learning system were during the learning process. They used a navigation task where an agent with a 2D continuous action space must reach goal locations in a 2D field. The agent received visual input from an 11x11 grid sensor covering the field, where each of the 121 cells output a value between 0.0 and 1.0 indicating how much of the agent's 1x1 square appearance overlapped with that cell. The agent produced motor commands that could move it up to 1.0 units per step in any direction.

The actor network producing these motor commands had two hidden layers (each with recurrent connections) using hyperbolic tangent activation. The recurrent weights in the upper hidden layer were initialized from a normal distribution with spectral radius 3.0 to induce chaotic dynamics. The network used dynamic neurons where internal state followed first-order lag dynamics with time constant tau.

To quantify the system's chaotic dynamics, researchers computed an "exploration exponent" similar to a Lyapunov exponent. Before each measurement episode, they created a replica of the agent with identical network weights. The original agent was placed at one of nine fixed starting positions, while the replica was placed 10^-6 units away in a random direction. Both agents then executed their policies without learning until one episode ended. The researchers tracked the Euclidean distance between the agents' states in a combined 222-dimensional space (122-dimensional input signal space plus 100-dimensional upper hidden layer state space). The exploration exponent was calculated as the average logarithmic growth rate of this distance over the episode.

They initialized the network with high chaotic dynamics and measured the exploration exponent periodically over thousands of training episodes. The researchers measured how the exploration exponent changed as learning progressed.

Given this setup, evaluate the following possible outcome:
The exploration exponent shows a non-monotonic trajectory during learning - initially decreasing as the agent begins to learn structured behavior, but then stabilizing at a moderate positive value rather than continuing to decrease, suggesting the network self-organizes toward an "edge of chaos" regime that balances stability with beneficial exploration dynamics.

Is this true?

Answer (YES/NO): NO